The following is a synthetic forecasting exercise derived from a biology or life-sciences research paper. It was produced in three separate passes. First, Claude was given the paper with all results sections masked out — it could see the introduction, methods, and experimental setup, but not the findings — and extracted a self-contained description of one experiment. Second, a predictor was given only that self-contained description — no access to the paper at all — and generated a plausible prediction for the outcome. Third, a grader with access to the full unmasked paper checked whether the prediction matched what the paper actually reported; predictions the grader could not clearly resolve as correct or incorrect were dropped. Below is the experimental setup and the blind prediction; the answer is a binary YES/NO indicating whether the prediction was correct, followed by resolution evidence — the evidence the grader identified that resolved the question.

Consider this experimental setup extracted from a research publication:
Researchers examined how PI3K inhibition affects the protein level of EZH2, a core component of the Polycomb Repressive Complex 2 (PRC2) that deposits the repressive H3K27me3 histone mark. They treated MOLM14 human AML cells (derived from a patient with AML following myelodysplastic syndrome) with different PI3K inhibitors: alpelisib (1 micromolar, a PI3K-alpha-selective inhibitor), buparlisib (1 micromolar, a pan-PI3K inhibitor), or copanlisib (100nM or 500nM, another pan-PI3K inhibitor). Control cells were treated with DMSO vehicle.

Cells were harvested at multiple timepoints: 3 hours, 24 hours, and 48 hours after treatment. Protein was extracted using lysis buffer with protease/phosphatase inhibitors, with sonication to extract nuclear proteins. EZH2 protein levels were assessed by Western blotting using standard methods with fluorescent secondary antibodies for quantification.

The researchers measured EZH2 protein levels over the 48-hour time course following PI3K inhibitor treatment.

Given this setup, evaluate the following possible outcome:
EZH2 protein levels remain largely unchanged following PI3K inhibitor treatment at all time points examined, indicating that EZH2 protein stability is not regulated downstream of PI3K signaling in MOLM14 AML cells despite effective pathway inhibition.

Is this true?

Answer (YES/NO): NO